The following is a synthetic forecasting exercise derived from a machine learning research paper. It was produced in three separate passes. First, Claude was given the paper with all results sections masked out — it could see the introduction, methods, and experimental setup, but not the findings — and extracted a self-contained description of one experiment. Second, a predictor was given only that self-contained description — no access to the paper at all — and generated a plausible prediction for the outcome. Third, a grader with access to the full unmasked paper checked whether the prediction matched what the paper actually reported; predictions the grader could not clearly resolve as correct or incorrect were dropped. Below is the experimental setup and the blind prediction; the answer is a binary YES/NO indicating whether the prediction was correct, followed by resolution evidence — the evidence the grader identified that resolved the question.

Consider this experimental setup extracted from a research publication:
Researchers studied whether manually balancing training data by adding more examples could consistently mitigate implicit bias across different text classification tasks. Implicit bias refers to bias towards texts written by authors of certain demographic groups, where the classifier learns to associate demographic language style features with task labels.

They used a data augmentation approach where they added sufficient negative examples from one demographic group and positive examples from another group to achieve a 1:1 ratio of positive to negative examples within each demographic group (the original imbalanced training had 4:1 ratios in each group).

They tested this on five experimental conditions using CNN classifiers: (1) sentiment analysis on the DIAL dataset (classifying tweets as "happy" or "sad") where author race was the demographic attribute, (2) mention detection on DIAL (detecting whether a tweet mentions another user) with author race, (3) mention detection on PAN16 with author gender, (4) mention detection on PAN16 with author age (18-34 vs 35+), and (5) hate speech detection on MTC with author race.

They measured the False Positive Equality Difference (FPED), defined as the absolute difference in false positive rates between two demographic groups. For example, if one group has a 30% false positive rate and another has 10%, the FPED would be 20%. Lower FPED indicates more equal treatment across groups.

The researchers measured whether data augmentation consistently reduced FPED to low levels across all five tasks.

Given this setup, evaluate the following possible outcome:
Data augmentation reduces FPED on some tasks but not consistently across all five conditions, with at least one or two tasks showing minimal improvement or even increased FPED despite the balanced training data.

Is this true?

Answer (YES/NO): YES